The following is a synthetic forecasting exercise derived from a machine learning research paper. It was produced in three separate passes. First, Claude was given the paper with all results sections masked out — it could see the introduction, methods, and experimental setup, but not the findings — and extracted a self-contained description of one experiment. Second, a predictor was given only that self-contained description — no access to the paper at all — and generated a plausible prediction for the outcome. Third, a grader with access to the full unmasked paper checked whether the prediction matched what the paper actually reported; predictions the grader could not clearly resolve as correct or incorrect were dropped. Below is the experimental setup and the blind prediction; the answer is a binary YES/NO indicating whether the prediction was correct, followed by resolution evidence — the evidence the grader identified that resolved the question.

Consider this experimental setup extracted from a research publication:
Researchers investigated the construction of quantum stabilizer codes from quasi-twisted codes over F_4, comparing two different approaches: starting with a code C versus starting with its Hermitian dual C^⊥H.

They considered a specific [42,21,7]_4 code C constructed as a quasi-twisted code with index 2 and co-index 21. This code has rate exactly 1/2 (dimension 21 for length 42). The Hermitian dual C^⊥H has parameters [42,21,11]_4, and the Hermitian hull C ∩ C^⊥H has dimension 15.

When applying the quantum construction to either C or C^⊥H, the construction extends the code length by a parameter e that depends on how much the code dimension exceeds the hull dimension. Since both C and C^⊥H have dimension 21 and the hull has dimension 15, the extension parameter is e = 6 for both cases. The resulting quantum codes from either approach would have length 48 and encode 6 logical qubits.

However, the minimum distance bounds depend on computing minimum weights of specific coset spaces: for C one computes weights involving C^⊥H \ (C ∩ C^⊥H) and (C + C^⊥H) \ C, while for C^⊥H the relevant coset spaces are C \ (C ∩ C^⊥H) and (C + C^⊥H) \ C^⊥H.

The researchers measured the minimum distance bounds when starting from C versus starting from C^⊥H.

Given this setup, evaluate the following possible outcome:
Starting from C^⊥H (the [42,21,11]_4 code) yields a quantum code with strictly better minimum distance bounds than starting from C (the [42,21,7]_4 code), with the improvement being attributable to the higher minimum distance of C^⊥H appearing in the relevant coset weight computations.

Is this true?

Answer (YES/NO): NO